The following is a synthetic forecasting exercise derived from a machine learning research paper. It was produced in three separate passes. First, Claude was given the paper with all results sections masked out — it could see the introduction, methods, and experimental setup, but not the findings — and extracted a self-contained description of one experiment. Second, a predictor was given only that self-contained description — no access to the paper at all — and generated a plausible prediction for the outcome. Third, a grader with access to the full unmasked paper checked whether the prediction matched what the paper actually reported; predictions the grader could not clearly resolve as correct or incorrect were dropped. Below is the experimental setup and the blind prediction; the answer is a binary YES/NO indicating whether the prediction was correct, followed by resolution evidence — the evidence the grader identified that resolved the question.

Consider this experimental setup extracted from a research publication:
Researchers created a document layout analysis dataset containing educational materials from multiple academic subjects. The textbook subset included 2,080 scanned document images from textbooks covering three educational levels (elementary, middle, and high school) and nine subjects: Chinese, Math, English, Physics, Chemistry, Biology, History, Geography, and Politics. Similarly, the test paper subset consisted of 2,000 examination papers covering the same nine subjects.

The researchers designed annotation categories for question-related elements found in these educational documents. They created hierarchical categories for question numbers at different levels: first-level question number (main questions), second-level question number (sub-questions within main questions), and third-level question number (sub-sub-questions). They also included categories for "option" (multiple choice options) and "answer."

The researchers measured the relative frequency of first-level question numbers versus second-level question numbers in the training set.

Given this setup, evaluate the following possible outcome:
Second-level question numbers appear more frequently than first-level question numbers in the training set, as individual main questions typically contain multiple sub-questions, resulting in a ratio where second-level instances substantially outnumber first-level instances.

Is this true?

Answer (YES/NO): NO